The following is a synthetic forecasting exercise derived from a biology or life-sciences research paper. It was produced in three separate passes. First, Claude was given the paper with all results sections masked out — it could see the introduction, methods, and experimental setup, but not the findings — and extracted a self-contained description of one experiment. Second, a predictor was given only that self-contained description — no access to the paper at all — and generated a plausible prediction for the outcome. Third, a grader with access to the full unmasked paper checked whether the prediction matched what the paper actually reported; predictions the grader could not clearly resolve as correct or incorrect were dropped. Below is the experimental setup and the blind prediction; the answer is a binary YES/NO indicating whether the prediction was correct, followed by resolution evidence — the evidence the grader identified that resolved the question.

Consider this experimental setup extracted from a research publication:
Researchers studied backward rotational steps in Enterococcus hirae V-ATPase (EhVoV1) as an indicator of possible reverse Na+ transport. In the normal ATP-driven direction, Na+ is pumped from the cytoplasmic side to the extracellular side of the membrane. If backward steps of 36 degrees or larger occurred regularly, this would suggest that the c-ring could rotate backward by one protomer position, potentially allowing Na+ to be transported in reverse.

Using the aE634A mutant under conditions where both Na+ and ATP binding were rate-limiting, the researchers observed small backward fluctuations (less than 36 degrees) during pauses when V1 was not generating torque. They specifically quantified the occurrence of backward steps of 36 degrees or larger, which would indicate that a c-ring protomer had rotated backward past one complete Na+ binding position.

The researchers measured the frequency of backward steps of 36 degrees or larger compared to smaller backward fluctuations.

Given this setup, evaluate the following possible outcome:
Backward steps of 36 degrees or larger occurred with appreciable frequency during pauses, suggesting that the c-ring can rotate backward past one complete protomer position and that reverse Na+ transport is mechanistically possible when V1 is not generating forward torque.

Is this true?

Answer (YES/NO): NO